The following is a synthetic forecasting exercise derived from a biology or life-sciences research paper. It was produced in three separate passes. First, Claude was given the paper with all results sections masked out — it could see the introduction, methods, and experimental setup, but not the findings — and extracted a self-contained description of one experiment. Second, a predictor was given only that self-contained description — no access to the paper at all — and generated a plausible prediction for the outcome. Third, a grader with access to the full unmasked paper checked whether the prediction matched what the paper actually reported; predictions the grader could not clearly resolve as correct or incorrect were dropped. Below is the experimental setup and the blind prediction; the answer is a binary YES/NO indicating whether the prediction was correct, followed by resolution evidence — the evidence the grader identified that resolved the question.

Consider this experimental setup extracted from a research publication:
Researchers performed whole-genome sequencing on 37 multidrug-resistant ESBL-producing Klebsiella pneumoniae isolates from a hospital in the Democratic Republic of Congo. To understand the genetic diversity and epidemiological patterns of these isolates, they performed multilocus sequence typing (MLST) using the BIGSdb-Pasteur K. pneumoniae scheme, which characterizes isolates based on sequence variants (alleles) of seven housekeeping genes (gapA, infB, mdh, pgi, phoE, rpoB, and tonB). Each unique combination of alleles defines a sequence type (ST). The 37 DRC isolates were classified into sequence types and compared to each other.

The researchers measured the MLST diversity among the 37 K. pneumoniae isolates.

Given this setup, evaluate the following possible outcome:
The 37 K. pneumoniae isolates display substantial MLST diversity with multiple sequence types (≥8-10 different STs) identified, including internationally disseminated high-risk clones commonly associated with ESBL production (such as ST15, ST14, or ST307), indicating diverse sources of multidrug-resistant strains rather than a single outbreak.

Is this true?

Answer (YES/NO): NO